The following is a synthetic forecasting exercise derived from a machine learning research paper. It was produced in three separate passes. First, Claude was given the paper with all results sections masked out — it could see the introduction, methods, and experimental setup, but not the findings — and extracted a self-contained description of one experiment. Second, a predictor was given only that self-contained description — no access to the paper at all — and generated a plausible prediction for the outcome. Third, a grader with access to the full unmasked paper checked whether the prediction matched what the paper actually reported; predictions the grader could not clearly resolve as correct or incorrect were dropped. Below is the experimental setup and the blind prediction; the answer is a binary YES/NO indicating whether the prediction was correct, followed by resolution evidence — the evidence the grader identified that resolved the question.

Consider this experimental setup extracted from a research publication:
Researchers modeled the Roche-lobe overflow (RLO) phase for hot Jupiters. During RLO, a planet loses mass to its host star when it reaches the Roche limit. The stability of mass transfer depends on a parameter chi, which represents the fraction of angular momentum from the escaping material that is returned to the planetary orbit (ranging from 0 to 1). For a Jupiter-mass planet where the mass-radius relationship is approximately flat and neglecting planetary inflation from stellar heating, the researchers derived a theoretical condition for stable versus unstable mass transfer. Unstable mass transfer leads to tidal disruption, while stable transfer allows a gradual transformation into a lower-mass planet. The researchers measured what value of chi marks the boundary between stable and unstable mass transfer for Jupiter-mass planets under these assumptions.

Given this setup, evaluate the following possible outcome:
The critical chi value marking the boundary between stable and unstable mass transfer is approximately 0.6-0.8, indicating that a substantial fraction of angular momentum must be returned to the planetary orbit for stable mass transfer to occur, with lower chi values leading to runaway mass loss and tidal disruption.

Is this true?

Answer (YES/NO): NO